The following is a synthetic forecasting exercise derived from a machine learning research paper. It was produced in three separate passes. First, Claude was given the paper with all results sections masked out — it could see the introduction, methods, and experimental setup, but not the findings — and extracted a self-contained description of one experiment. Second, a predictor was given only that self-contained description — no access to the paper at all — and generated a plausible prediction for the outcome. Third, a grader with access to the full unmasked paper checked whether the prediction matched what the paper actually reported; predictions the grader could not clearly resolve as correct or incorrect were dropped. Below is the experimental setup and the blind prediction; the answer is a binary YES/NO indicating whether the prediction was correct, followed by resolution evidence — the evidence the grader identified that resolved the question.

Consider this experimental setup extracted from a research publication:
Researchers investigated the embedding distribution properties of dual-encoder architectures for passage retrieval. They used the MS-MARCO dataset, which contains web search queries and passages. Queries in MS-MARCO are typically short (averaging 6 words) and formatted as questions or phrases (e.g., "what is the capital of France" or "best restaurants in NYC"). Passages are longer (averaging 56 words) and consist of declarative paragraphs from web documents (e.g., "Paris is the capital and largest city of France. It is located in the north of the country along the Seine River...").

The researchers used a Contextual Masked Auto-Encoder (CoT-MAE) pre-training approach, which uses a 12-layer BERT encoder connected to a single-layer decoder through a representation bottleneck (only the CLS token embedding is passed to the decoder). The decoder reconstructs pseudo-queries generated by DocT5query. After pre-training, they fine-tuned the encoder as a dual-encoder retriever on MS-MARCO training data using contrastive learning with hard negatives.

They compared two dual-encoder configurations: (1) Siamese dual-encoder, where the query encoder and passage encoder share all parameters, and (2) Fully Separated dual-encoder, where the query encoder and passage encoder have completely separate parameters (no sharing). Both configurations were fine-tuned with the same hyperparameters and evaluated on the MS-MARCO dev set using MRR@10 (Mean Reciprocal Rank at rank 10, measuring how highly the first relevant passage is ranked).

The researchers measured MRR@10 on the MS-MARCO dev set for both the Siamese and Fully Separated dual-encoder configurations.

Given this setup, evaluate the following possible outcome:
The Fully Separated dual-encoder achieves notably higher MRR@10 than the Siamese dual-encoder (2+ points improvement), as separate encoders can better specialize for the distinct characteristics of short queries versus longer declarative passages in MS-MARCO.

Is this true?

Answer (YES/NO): NO